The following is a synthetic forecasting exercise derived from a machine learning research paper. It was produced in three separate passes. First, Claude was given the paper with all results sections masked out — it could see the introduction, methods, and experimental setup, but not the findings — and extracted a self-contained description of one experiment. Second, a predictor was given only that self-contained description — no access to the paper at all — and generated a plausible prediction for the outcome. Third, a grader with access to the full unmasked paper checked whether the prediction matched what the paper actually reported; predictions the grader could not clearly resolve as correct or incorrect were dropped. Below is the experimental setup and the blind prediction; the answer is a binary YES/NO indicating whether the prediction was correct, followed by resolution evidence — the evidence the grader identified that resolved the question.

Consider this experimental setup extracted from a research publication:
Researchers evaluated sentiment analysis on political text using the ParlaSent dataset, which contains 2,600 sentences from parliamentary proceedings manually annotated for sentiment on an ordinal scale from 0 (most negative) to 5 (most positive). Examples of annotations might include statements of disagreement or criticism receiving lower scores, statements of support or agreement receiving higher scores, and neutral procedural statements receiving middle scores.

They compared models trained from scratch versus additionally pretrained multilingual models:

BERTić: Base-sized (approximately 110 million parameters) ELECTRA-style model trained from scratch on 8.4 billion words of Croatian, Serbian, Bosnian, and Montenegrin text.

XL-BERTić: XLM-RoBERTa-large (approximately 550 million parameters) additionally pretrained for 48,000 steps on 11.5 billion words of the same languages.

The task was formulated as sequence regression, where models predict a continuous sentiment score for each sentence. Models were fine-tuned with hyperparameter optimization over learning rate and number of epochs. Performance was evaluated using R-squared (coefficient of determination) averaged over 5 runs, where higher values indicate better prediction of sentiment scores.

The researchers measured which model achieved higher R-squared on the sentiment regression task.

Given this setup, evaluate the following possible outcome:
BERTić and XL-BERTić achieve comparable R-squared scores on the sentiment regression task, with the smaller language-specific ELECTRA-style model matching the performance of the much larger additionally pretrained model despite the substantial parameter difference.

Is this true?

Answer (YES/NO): YES